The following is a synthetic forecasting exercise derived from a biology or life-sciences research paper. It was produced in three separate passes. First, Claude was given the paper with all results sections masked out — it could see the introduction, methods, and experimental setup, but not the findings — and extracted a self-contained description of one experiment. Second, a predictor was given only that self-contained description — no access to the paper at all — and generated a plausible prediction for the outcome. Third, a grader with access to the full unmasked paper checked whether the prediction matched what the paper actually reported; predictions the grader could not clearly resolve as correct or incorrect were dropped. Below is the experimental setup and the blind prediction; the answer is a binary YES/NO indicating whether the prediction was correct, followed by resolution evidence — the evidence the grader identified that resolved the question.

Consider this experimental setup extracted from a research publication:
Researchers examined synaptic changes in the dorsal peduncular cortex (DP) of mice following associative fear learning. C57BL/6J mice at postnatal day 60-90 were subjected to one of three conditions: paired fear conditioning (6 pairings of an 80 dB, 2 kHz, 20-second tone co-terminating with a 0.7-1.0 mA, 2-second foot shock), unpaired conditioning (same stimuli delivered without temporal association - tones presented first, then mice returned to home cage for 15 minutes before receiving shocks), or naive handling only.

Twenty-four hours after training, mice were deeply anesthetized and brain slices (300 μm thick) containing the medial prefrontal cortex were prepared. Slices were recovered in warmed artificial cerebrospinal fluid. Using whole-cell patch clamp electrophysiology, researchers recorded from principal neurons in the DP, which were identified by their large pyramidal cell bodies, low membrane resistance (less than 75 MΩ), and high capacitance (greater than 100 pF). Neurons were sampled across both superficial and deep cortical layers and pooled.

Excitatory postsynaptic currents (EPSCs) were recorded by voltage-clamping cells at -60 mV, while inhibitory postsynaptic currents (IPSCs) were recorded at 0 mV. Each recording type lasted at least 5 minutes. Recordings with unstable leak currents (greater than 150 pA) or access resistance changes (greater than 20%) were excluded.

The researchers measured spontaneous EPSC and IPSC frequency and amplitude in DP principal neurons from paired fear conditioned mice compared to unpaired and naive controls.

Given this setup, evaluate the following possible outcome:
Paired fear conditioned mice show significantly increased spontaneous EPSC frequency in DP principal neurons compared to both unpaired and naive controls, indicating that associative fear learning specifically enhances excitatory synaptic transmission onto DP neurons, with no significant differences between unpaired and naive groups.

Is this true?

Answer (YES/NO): YES